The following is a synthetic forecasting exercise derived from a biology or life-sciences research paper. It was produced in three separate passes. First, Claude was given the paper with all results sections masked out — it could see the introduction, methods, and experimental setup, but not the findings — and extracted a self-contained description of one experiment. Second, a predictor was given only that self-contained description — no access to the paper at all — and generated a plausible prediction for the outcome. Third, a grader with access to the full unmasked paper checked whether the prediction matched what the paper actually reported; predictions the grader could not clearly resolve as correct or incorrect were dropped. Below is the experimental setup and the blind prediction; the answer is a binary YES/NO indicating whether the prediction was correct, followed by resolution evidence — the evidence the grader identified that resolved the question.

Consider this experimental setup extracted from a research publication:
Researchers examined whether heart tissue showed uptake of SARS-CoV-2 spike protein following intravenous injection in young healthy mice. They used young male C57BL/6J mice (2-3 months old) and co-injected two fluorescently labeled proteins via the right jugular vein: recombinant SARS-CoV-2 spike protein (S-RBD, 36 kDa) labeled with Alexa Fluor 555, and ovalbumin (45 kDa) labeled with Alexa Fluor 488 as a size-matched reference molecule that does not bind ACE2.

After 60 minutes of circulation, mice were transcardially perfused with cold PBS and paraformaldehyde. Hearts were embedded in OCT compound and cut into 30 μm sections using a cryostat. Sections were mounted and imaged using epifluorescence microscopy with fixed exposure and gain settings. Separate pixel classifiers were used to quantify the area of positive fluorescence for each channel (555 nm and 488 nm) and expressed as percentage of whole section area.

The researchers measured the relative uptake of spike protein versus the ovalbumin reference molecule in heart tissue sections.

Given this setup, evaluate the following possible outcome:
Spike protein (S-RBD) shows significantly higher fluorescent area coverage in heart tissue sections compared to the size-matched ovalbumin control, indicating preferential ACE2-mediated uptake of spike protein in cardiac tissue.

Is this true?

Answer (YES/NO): NO